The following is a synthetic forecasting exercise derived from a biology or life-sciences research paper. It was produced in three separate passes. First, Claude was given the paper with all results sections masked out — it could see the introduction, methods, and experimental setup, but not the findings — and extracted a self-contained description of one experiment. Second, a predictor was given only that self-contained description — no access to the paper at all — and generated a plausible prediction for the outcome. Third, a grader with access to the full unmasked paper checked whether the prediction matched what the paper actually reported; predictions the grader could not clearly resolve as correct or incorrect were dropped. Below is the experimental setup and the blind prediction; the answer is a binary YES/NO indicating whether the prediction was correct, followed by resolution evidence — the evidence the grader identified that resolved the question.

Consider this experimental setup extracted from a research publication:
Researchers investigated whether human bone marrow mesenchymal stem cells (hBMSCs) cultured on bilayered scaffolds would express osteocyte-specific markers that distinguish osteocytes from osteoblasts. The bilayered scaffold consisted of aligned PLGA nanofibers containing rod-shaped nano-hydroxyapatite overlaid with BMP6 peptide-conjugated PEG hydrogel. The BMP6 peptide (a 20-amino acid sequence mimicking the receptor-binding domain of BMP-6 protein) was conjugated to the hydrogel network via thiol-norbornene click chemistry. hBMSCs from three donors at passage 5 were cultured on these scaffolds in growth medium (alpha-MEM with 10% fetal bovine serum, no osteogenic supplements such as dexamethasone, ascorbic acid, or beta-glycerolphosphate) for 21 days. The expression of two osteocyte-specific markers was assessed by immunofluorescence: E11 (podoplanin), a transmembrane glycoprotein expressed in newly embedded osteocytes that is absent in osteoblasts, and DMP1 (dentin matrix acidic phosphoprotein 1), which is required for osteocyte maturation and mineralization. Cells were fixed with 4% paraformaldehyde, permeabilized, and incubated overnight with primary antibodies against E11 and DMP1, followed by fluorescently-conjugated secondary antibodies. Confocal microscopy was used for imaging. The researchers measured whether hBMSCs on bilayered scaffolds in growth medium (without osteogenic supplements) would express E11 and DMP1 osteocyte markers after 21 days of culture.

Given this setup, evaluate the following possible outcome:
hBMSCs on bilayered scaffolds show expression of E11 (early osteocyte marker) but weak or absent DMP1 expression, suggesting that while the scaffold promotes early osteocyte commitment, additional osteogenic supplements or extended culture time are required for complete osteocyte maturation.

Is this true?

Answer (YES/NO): NO